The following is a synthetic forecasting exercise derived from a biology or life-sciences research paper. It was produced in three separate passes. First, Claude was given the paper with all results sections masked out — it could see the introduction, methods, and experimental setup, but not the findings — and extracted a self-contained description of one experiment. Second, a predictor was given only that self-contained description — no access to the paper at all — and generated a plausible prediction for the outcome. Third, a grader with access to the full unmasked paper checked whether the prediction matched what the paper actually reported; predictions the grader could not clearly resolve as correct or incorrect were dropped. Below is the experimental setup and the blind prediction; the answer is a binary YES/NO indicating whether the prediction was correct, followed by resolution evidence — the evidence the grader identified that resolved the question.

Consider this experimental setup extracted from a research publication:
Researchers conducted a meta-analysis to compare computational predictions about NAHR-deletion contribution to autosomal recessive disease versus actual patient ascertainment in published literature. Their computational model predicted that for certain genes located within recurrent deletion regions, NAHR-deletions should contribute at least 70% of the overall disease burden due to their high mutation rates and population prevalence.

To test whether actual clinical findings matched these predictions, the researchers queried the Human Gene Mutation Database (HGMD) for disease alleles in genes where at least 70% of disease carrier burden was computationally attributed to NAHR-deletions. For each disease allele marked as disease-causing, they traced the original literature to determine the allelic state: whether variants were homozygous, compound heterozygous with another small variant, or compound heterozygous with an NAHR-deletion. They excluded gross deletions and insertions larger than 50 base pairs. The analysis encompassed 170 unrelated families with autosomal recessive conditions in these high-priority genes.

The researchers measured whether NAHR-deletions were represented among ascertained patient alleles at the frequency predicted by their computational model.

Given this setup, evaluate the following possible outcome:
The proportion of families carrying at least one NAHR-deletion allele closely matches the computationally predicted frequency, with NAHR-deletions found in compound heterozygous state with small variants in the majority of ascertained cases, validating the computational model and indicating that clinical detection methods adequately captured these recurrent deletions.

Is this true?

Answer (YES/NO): NO